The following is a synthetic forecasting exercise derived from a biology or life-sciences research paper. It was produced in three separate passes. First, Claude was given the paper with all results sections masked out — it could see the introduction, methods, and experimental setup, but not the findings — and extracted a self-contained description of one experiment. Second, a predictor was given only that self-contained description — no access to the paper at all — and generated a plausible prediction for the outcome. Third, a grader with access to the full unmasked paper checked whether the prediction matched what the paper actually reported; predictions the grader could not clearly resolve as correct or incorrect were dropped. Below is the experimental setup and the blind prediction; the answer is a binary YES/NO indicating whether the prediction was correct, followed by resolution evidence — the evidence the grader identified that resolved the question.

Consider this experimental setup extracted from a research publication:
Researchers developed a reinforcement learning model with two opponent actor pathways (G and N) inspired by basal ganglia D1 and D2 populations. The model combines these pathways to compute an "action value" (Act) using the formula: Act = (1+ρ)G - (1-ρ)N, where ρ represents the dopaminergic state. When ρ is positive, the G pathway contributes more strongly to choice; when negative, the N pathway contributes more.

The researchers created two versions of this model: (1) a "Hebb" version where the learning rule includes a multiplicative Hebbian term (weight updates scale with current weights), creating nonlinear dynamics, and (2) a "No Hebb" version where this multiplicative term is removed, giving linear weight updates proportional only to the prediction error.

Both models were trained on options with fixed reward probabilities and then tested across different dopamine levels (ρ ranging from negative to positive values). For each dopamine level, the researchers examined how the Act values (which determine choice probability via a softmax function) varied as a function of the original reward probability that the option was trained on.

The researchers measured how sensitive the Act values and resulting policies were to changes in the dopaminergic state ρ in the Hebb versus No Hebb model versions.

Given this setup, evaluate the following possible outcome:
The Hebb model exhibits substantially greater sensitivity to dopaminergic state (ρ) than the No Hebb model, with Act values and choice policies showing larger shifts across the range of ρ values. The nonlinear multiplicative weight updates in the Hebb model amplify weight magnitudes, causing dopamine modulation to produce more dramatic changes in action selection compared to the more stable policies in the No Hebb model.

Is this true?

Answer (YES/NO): YES